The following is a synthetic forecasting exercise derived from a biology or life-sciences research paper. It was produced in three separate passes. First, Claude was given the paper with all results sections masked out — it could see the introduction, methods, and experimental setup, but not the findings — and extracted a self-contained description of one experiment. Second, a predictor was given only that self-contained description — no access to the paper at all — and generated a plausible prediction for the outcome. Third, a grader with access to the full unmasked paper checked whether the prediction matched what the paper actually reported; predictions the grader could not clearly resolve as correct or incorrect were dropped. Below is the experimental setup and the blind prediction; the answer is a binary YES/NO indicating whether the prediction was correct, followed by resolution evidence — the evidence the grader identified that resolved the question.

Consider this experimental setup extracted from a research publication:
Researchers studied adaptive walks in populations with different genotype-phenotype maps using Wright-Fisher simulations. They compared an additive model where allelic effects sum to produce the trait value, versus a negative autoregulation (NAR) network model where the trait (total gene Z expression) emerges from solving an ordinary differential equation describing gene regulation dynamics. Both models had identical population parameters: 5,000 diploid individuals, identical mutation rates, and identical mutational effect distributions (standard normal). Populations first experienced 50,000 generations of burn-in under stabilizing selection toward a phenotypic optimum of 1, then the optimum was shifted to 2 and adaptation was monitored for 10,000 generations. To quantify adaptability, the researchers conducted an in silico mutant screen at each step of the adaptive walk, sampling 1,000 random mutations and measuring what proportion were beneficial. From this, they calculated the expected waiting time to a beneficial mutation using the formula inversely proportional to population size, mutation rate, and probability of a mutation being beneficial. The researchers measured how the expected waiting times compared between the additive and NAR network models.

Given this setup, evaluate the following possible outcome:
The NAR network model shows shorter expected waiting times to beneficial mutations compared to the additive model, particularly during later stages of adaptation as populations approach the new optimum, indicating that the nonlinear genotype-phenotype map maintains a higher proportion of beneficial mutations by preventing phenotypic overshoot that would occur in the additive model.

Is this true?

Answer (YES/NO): NO